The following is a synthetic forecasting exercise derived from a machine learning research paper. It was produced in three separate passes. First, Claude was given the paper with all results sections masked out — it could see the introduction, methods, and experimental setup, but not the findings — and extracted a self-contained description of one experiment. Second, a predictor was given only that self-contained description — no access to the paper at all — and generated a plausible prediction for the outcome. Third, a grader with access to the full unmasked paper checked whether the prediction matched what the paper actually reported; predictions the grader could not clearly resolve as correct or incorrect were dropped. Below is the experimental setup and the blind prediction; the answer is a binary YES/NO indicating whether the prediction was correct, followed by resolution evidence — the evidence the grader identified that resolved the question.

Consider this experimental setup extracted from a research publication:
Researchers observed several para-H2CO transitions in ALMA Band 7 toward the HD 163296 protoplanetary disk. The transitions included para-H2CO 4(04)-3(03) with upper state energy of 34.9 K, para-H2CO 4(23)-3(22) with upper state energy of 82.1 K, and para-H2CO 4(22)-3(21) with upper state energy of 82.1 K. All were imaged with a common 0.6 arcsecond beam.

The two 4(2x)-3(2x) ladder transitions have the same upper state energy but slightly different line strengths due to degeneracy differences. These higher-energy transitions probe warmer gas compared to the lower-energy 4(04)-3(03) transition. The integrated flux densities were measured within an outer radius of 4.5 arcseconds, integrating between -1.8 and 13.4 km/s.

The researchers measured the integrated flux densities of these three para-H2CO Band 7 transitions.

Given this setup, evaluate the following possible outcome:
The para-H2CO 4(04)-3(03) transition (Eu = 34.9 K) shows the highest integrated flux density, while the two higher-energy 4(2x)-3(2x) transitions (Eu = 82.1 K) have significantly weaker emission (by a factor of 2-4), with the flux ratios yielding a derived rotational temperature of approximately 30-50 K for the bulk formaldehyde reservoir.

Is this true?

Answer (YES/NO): NO